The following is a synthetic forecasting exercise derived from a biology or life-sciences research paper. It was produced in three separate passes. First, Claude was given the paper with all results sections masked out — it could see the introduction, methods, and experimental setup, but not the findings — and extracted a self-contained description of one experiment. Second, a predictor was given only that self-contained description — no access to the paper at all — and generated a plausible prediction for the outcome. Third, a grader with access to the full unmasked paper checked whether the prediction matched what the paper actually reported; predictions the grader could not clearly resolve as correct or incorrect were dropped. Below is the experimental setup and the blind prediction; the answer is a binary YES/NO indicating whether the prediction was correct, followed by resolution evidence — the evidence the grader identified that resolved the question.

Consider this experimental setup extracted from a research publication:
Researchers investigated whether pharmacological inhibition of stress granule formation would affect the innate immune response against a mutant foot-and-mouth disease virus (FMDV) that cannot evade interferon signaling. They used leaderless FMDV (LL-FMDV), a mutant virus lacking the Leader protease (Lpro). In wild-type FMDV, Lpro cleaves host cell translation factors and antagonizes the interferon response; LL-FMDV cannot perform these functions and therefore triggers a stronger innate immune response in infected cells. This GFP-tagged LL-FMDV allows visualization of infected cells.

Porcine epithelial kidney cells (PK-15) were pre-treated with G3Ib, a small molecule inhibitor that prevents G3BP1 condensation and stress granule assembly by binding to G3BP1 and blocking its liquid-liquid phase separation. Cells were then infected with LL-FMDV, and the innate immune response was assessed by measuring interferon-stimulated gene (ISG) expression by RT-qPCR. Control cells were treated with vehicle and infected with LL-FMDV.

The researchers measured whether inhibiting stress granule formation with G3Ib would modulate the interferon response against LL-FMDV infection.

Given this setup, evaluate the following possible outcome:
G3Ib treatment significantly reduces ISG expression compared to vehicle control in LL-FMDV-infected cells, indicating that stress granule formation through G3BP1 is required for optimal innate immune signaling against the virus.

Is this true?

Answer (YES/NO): NO